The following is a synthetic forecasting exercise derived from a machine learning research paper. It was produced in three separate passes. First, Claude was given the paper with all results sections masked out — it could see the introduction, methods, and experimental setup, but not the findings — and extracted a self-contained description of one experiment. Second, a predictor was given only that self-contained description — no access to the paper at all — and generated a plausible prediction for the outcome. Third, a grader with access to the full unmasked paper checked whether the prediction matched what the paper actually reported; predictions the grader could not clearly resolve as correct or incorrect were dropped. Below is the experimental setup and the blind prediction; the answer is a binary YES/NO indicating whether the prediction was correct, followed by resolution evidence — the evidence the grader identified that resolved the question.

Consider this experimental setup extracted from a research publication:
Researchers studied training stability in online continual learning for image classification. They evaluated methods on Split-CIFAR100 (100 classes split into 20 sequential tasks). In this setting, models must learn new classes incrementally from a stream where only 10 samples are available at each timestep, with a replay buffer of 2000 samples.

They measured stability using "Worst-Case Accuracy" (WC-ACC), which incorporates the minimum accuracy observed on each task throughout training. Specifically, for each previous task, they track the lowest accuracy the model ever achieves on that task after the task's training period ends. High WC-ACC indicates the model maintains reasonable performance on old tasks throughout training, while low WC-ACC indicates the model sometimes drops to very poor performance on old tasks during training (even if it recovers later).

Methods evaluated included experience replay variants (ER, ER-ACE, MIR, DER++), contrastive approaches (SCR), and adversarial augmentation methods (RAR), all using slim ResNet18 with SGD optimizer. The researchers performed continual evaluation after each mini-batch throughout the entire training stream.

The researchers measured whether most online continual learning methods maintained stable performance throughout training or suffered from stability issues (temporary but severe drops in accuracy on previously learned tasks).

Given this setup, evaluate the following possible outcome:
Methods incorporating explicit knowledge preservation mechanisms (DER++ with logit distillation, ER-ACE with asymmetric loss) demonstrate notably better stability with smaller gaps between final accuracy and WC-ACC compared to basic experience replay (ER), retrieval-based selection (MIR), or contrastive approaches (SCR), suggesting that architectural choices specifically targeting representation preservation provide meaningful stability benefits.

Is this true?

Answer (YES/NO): NO